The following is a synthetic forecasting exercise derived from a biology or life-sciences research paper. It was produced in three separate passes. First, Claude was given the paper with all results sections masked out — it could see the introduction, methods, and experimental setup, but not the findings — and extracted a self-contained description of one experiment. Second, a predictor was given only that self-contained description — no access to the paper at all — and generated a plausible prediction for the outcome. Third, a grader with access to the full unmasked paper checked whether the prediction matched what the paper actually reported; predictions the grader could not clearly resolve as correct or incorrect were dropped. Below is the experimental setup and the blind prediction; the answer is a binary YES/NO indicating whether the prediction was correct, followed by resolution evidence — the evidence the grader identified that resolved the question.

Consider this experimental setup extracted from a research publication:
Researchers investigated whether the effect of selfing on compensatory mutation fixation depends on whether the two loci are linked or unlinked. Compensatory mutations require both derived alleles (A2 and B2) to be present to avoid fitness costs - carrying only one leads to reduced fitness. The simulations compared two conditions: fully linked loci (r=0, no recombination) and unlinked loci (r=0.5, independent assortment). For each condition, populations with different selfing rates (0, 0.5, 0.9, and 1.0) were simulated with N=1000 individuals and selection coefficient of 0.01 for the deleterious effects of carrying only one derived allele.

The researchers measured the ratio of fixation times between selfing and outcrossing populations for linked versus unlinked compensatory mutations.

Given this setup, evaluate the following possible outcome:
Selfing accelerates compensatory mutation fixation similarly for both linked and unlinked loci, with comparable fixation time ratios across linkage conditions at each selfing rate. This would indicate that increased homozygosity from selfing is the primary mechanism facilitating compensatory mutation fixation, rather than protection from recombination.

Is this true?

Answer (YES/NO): NO